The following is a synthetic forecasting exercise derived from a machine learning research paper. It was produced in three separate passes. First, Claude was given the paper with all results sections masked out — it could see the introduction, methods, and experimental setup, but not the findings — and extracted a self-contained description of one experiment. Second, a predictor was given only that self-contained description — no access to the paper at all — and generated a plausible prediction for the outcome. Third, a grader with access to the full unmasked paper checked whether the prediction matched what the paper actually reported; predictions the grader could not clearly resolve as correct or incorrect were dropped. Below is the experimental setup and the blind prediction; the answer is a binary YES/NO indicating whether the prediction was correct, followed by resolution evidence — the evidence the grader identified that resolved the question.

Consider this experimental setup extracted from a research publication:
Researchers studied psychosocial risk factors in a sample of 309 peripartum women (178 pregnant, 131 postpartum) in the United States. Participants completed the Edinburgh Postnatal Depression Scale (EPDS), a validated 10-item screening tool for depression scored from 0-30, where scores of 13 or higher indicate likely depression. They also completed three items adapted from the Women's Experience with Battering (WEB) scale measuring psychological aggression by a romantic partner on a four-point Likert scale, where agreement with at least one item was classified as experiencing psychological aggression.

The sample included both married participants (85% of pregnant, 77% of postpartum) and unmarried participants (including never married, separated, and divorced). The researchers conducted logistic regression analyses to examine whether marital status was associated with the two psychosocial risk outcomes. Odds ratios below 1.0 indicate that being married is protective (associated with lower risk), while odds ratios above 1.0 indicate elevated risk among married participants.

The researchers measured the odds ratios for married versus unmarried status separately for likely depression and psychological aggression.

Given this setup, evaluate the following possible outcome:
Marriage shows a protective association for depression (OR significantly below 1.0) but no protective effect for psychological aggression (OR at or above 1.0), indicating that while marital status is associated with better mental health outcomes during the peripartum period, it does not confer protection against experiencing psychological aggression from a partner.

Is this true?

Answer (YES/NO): NO